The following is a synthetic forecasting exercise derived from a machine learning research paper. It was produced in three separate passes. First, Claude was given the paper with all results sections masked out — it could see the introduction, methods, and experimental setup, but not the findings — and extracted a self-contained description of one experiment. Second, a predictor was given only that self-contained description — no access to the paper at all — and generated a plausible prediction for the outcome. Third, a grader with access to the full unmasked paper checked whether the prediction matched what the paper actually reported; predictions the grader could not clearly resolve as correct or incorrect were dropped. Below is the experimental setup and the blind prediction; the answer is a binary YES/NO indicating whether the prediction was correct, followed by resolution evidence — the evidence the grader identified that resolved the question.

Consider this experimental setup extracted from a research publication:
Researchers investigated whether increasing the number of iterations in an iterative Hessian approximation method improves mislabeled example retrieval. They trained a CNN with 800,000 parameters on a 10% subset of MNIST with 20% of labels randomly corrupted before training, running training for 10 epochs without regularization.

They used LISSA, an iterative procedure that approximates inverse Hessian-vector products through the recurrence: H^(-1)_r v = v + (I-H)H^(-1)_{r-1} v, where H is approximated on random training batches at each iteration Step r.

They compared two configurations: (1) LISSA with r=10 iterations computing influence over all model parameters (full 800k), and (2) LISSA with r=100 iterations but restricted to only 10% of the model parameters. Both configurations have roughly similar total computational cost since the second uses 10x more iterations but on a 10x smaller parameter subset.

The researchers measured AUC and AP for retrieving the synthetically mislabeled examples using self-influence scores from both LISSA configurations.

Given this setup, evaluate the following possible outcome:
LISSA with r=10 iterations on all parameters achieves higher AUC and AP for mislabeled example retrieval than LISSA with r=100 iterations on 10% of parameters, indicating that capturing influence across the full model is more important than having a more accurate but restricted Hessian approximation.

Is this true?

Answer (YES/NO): YES